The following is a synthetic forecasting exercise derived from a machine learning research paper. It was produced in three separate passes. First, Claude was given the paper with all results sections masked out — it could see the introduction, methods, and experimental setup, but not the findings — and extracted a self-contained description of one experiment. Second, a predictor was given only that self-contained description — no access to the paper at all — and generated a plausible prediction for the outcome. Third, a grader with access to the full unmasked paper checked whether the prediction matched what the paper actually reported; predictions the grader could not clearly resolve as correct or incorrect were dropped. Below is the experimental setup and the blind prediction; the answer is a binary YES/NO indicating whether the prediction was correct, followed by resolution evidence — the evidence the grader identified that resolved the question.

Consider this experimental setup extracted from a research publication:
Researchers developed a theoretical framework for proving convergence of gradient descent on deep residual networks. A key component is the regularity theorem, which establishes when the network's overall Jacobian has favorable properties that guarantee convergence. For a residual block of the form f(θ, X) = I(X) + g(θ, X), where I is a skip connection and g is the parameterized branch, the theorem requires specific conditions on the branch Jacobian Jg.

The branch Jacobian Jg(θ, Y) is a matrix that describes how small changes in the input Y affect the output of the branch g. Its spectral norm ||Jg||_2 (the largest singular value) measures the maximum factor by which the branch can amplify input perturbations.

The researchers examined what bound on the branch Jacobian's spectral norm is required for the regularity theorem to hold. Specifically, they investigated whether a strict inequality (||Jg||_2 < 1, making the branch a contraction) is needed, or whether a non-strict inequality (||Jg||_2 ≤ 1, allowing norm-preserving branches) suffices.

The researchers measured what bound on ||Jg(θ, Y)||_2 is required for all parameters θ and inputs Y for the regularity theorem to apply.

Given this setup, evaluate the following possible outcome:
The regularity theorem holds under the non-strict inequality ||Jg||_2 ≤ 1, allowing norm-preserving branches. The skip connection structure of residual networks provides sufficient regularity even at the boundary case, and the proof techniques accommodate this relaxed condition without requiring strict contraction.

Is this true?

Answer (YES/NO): NO